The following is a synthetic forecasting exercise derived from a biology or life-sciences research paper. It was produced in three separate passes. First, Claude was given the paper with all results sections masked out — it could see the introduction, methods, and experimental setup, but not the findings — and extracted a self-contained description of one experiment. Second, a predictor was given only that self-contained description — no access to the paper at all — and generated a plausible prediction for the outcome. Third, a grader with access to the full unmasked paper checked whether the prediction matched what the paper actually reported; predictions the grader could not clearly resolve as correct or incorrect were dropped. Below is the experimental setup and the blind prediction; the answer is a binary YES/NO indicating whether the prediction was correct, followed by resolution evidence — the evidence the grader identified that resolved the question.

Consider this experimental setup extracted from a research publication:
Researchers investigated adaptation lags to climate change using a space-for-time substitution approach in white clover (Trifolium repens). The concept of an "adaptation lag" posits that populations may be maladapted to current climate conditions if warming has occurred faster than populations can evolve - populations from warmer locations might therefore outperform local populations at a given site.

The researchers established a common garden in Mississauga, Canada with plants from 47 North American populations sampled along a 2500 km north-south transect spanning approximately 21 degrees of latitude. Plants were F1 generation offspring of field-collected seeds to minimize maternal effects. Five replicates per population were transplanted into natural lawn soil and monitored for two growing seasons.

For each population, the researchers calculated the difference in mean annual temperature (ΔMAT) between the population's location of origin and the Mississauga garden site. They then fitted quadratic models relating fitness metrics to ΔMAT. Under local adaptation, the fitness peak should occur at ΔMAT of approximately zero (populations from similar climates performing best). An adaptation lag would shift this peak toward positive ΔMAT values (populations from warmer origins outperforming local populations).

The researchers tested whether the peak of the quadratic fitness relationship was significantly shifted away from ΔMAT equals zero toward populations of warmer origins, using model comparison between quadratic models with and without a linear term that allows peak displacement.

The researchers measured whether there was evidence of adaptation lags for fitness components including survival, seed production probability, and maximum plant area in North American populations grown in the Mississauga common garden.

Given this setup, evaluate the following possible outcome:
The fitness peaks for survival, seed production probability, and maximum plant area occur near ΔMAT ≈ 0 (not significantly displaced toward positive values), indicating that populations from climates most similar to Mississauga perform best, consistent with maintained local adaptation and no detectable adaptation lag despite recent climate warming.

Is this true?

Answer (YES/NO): NO